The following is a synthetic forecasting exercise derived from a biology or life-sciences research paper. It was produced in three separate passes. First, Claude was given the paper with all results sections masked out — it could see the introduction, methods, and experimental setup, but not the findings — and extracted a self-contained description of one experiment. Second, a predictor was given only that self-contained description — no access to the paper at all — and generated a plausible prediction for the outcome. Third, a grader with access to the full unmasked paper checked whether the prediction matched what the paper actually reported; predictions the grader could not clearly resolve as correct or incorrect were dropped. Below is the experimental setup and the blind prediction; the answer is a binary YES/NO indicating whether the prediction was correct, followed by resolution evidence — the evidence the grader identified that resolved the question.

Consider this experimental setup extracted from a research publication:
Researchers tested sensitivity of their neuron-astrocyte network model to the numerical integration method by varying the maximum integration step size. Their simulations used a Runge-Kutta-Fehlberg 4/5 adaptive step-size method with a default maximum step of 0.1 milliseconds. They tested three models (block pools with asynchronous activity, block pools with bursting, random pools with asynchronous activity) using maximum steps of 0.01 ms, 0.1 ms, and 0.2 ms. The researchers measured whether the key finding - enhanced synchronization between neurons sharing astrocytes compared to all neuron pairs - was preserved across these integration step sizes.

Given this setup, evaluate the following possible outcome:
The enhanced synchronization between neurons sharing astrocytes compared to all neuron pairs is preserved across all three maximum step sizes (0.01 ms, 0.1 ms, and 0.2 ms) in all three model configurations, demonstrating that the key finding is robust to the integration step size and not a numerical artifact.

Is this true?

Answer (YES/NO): YES